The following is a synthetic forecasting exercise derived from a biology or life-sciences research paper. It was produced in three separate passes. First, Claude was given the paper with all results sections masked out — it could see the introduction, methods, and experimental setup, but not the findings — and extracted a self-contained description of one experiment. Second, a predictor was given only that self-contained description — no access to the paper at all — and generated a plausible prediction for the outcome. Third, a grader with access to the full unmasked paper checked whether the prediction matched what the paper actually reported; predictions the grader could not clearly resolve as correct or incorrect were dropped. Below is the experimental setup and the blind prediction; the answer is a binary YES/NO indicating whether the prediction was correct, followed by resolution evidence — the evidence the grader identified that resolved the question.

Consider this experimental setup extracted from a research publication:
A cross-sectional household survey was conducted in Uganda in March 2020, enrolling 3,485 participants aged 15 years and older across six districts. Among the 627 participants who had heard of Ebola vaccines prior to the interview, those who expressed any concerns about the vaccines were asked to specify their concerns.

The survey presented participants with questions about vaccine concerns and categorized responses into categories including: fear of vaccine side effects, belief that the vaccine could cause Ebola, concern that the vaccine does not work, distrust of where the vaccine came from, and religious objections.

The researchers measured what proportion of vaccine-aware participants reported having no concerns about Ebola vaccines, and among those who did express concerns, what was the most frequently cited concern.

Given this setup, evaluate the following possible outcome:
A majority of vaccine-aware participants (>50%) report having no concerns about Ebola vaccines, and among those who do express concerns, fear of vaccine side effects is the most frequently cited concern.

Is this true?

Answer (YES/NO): YES